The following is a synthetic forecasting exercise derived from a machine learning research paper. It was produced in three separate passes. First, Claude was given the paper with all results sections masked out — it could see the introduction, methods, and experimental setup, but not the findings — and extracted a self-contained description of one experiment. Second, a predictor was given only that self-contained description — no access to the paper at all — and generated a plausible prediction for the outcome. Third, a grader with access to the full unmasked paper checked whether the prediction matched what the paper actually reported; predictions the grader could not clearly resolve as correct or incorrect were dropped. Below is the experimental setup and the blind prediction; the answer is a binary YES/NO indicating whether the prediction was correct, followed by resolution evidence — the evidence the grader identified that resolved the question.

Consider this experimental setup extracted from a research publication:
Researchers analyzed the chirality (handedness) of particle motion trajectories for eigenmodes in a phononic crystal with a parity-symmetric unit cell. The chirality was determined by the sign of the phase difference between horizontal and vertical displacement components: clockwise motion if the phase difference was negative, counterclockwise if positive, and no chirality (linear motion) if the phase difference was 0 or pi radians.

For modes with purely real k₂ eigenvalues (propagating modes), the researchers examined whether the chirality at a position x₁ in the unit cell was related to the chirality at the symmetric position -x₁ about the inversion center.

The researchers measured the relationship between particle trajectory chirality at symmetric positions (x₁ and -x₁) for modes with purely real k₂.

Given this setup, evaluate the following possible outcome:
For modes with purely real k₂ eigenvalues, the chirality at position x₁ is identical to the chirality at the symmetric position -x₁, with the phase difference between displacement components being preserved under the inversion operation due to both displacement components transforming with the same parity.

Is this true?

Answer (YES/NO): NO